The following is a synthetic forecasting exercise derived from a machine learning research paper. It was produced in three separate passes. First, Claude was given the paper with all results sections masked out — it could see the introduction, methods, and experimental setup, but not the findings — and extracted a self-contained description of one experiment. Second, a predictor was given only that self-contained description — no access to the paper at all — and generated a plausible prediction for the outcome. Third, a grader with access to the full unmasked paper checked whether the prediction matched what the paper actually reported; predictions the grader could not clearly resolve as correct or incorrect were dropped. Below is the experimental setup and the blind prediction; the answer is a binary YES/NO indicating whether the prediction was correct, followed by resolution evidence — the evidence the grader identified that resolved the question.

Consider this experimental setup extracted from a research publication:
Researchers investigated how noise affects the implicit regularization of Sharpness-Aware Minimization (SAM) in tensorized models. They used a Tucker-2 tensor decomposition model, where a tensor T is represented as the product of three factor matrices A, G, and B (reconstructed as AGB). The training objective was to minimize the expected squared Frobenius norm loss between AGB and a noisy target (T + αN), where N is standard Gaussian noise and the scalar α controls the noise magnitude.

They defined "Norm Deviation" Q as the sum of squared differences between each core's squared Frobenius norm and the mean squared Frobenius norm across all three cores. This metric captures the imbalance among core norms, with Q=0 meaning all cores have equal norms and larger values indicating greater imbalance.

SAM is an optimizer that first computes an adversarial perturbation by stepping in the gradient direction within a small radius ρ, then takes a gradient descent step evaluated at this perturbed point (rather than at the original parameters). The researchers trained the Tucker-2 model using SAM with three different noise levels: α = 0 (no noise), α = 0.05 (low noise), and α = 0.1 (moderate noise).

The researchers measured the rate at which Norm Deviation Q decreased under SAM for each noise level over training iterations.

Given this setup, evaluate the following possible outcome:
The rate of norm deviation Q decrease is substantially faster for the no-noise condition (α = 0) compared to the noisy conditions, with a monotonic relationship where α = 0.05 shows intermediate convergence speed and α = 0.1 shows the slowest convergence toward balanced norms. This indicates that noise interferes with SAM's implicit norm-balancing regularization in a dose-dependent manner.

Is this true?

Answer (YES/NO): NO